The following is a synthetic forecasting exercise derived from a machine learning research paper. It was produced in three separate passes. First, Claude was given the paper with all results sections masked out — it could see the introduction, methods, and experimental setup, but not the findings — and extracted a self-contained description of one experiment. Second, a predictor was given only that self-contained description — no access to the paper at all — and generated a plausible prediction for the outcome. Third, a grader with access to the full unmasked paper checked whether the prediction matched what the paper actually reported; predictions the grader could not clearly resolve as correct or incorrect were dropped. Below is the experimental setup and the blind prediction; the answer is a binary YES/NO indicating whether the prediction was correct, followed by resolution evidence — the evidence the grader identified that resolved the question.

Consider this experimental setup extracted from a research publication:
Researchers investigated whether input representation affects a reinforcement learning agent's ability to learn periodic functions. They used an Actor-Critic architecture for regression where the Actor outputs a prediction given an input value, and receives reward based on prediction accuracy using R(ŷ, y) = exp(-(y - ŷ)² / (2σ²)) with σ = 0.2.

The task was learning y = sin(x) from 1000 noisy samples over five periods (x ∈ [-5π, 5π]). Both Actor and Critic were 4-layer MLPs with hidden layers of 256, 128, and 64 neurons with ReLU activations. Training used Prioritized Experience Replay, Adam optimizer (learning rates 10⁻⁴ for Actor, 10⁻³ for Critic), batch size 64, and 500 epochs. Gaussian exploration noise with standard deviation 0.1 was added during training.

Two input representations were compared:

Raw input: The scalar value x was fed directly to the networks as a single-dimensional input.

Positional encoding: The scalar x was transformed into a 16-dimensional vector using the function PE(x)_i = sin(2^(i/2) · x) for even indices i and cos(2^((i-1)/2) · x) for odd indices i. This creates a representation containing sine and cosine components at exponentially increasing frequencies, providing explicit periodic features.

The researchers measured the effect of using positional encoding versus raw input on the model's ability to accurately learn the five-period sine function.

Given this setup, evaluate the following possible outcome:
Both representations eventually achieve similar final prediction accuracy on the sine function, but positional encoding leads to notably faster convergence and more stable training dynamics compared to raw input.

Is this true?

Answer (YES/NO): NO